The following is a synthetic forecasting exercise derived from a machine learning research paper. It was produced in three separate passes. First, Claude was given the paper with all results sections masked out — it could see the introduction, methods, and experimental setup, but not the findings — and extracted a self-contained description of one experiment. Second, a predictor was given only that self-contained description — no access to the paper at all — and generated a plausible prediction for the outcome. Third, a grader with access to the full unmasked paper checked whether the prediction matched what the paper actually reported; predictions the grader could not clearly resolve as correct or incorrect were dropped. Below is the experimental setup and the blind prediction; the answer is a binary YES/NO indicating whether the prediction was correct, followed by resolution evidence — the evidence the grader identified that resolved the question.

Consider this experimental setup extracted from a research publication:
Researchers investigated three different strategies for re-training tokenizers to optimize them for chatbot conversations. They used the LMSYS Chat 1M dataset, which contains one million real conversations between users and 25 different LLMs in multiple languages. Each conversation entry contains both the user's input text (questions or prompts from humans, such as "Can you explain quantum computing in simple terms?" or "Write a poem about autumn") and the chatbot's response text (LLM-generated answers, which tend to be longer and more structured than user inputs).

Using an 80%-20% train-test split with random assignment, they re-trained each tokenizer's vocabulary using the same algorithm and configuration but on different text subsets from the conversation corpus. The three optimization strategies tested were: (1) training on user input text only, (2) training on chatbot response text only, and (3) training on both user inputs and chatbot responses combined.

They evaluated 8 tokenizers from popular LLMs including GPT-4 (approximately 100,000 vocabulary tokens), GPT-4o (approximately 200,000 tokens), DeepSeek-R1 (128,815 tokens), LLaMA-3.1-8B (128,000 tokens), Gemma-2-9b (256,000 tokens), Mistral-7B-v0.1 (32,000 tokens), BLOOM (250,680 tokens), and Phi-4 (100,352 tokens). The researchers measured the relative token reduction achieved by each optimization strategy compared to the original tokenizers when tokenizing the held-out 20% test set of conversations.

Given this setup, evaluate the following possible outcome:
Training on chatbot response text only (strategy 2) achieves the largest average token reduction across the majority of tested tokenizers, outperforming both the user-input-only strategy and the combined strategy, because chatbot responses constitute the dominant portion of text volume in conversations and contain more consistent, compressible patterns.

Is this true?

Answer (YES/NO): NO